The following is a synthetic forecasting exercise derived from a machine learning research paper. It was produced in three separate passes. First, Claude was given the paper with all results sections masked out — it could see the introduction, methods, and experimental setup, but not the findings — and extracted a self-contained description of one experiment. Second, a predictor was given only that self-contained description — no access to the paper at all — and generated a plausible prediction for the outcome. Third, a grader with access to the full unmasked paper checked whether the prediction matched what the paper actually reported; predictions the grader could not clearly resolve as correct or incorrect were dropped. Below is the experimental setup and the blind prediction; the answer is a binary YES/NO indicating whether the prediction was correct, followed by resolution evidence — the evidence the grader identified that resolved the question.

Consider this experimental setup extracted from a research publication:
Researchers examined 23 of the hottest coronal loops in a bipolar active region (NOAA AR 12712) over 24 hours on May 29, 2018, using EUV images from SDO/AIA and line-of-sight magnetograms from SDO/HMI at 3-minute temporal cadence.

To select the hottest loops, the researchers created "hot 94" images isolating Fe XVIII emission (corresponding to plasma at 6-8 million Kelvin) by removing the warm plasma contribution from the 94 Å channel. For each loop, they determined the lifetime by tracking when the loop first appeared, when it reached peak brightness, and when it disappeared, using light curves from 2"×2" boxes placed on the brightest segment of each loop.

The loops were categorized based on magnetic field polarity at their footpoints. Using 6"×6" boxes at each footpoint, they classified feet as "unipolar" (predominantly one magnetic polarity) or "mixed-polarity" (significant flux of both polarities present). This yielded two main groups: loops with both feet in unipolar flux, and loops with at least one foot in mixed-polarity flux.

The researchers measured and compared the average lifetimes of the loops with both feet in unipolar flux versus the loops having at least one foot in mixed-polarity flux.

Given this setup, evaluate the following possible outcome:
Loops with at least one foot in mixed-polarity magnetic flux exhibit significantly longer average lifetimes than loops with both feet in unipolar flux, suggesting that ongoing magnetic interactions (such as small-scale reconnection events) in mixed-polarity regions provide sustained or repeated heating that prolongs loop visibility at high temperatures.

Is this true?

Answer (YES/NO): NO